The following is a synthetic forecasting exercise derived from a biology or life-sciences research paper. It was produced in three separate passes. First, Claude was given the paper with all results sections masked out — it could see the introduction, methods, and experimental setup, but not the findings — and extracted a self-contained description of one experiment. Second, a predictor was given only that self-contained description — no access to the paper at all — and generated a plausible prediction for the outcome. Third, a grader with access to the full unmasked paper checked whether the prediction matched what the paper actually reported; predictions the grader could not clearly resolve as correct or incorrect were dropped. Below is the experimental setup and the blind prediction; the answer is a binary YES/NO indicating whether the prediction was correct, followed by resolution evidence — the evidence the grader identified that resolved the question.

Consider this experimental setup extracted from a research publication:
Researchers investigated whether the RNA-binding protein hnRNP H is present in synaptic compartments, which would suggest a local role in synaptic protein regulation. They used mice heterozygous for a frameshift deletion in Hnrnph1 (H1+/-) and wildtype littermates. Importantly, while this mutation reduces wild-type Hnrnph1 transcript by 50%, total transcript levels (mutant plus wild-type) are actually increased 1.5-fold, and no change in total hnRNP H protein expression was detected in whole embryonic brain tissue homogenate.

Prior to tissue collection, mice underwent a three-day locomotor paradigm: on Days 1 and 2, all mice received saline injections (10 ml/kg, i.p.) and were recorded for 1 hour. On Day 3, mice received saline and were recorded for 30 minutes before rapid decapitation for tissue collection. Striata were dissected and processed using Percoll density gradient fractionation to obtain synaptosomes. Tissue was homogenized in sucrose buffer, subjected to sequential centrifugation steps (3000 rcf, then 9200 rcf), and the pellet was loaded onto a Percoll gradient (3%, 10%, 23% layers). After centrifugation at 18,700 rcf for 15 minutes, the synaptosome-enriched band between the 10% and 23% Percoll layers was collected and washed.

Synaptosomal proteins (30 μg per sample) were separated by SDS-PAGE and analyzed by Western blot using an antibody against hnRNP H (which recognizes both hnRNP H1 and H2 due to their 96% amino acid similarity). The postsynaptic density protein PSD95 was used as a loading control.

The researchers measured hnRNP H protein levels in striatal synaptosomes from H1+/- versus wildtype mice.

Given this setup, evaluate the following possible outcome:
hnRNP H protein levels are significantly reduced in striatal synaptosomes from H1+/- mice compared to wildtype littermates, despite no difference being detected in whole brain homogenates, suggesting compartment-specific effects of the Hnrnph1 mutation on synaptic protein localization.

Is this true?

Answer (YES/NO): NO